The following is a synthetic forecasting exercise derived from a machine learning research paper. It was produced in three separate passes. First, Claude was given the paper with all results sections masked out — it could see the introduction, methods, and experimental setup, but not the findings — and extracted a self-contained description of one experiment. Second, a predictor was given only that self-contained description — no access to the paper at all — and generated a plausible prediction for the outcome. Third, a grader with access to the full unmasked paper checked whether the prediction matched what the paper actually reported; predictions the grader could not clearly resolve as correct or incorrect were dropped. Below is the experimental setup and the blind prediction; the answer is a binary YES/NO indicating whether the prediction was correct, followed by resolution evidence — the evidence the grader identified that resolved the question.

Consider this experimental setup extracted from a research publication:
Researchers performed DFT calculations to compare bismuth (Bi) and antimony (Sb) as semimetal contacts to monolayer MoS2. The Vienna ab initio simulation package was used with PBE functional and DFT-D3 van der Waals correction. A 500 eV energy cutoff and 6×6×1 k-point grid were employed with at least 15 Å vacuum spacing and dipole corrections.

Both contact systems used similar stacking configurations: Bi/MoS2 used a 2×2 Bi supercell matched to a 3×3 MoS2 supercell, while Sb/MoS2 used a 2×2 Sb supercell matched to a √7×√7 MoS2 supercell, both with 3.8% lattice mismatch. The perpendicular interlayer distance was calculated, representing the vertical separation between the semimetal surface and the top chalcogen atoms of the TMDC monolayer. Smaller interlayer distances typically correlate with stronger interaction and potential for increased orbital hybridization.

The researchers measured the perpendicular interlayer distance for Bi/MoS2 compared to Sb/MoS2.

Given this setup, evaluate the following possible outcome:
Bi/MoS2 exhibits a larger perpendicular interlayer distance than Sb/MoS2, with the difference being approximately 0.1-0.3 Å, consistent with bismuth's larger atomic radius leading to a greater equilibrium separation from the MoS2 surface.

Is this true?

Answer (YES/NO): NO